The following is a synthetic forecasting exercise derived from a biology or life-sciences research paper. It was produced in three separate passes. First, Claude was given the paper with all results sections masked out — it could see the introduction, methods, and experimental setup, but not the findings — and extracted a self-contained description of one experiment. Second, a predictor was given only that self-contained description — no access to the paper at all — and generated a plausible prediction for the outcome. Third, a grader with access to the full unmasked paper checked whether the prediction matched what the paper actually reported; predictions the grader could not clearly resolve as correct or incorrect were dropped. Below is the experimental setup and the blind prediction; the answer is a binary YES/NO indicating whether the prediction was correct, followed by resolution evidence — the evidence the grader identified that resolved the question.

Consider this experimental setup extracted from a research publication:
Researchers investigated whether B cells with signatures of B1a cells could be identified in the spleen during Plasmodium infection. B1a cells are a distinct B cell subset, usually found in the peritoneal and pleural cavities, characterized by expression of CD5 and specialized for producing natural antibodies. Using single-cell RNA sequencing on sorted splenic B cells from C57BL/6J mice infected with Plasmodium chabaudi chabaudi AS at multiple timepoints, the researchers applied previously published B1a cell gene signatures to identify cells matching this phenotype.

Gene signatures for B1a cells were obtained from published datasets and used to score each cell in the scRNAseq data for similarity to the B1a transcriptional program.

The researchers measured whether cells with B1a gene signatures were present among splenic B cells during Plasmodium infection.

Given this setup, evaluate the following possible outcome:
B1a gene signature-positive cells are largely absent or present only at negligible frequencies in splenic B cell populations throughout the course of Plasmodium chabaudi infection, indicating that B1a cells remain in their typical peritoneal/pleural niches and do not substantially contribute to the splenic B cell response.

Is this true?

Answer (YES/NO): NO